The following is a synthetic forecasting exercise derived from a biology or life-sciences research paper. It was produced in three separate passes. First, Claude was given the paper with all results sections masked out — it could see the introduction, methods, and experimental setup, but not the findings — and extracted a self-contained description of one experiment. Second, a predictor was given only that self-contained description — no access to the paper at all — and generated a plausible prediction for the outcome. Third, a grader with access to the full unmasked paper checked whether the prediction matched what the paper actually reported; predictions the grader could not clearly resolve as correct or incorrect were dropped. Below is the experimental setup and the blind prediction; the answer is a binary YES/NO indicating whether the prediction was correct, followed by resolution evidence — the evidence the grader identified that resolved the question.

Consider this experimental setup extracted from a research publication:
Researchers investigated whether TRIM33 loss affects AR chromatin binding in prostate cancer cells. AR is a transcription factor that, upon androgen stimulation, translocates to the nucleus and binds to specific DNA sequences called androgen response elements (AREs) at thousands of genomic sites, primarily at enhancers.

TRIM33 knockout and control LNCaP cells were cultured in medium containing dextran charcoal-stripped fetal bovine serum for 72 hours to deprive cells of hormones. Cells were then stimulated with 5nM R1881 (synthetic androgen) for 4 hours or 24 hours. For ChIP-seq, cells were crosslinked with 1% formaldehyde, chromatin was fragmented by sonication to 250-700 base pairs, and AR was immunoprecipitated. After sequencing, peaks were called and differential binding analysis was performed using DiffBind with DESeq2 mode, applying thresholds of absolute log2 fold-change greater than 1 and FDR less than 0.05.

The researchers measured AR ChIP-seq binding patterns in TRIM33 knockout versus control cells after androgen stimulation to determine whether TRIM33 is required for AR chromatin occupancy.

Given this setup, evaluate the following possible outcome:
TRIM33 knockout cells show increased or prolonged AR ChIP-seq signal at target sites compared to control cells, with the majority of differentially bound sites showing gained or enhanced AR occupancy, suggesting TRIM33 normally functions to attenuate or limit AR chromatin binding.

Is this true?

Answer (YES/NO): NO